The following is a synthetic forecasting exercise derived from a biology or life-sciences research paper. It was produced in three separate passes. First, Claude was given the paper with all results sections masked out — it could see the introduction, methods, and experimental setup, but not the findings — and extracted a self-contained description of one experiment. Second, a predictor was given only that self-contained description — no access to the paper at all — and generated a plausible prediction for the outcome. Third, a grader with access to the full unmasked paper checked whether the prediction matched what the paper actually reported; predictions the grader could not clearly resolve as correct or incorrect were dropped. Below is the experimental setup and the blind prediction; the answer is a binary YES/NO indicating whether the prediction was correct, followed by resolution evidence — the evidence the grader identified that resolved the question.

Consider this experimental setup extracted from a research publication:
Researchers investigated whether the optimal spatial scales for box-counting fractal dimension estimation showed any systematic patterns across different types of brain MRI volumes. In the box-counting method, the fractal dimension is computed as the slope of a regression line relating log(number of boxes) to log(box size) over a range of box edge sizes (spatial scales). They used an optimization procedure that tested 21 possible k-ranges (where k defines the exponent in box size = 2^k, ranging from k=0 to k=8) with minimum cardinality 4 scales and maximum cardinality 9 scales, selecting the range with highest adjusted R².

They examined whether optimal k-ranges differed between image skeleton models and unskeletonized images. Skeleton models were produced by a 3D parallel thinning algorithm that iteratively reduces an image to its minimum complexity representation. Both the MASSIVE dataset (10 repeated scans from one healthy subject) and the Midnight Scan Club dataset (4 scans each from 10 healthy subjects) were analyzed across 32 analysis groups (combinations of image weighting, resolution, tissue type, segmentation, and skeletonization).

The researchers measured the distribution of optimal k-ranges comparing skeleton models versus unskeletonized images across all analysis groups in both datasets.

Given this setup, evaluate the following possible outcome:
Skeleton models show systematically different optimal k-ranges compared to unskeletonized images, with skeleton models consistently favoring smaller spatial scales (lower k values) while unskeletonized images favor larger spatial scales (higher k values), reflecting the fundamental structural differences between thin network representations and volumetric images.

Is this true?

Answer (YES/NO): NO